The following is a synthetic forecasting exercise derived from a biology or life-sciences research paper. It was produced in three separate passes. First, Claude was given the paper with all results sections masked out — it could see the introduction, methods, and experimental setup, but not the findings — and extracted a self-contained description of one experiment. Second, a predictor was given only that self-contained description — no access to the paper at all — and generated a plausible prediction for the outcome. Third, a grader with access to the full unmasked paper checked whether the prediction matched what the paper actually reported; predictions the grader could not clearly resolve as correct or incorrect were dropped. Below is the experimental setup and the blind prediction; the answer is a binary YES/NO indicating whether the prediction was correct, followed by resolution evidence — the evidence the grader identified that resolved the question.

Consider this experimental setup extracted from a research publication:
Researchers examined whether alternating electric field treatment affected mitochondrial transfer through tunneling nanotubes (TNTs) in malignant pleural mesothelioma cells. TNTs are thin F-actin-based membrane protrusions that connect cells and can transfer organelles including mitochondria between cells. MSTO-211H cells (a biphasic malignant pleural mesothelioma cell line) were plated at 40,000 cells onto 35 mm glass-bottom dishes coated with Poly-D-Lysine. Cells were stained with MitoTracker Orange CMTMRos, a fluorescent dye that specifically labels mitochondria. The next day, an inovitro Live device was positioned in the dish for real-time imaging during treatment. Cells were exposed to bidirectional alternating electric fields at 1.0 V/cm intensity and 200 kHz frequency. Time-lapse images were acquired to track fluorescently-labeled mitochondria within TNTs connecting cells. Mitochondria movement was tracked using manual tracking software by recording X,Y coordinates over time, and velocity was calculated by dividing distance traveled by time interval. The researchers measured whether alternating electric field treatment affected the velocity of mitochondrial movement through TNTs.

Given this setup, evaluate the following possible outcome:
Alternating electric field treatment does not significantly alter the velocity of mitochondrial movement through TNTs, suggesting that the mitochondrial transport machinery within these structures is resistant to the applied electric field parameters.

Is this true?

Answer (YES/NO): YES